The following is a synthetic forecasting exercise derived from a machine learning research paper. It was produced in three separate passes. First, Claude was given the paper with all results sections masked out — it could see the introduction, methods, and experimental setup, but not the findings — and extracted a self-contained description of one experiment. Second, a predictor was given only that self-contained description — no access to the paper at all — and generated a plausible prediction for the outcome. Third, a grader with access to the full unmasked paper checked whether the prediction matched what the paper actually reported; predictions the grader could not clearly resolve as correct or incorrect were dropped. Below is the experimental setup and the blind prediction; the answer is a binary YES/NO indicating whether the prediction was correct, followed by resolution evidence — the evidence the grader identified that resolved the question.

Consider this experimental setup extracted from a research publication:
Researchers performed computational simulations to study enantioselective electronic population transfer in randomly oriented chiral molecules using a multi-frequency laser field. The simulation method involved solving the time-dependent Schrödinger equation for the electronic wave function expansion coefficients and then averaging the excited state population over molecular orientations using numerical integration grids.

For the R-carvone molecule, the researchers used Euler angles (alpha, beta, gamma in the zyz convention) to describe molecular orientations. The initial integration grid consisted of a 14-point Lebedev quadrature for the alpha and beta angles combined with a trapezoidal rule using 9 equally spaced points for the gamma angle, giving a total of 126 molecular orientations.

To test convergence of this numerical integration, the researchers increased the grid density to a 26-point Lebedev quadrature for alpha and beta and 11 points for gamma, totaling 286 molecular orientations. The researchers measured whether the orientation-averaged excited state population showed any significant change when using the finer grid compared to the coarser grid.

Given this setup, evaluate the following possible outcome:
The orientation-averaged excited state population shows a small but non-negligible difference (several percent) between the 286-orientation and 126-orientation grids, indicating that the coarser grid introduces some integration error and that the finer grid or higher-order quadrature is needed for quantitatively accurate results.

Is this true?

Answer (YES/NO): NO